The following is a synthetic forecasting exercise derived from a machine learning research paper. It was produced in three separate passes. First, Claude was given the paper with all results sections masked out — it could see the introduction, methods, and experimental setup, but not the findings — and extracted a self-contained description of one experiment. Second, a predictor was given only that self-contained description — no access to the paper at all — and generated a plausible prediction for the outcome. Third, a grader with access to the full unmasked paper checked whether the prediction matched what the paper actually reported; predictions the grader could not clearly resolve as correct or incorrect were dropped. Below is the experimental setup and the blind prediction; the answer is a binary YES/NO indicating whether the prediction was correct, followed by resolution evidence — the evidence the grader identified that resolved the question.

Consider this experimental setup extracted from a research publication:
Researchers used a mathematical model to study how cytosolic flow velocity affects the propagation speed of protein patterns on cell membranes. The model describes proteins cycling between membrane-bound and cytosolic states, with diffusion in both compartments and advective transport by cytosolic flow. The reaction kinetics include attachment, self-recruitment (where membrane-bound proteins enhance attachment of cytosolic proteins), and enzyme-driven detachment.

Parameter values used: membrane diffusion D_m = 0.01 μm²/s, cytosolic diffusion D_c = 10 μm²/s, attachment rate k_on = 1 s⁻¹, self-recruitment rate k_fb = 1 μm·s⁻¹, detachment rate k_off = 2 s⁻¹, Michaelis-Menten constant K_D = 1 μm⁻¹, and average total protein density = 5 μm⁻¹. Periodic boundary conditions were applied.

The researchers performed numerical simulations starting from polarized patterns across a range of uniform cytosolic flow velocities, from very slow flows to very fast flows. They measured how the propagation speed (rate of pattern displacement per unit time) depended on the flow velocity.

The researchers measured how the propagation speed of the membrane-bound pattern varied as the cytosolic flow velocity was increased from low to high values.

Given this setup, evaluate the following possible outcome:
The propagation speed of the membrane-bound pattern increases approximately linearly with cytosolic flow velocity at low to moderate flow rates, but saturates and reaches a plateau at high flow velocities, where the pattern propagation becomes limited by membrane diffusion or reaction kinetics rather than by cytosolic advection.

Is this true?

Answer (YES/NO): NO